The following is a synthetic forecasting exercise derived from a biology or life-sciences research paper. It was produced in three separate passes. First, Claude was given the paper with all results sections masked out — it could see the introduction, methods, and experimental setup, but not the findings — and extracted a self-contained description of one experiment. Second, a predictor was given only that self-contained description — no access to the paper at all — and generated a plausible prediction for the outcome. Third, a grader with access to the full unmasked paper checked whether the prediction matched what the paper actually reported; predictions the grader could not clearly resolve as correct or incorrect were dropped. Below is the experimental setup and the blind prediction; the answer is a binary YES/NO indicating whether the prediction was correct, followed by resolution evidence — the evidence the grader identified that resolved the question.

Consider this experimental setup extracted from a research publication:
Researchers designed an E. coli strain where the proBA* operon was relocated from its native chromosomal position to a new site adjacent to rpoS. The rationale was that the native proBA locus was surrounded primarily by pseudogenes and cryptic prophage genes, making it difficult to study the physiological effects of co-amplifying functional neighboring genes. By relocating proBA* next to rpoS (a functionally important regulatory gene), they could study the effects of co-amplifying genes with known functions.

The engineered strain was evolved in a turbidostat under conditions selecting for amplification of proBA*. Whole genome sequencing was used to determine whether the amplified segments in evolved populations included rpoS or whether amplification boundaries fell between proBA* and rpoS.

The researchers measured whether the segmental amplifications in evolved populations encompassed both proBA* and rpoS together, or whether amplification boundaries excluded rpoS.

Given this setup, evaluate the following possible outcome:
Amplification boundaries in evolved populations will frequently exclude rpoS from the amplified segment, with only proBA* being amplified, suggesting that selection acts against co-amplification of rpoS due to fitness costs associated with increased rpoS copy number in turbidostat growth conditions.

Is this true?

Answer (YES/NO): NO